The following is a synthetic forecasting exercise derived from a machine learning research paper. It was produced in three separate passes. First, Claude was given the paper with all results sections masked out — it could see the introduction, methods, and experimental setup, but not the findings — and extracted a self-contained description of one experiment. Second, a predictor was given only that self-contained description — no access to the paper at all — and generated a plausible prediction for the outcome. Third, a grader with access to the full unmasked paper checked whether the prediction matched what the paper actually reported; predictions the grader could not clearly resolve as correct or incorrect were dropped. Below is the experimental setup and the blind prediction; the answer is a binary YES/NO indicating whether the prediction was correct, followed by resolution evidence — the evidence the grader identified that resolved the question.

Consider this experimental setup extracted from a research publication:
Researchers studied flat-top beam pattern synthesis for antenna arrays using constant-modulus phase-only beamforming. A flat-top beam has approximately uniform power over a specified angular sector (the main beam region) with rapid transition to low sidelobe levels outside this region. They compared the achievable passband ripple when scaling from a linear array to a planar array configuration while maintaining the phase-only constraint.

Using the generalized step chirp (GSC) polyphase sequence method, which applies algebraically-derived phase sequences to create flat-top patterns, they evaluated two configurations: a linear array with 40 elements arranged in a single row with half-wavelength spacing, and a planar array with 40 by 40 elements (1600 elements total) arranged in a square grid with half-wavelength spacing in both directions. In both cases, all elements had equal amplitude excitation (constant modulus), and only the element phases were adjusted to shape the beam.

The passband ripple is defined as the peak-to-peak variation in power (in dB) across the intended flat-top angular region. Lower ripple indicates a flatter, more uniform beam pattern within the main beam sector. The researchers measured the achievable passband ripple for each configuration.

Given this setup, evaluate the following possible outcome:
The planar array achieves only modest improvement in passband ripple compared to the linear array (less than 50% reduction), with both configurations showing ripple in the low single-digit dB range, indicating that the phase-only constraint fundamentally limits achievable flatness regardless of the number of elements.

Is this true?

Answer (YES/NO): NO